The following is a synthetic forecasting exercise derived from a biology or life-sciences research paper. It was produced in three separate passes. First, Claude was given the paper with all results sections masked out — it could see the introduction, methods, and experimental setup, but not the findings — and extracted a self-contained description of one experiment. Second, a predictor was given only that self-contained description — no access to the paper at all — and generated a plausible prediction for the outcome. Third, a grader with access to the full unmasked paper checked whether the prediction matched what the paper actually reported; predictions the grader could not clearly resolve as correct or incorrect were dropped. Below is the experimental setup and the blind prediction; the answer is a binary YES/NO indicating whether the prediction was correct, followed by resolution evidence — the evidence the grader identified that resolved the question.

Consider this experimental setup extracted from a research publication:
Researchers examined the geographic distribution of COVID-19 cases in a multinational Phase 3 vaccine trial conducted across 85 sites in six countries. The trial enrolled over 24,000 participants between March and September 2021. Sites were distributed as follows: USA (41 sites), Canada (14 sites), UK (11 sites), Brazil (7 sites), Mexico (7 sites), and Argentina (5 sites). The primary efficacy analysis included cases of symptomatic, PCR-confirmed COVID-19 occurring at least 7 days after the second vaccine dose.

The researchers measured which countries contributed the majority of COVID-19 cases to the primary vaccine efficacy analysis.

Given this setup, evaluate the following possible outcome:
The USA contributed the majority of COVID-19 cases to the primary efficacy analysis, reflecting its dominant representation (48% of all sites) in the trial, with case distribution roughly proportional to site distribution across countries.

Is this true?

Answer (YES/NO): NO